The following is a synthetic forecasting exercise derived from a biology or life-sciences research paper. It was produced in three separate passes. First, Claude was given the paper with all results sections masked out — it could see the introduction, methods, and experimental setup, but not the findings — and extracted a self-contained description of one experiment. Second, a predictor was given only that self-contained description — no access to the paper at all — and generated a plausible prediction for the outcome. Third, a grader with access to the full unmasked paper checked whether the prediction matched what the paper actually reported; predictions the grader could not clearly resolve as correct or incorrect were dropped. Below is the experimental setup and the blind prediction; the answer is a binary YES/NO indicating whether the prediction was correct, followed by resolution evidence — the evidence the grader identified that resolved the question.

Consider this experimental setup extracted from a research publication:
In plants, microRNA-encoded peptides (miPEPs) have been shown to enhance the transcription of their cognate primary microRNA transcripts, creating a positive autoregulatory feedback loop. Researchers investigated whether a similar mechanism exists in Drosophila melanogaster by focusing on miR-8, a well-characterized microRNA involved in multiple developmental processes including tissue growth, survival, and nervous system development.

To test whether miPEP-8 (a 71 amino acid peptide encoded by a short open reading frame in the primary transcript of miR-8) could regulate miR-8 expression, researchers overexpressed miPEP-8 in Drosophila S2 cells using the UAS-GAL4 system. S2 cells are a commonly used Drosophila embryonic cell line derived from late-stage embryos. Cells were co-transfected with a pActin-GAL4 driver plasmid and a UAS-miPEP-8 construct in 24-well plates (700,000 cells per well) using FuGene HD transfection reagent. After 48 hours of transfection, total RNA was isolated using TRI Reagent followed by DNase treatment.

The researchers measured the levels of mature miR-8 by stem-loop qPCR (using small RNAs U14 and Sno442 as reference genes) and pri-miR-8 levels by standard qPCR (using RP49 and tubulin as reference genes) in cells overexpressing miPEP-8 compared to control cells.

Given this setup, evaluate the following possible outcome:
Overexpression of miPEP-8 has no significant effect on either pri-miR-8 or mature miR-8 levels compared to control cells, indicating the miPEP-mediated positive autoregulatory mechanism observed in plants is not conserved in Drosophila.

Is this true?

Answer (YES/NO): YES